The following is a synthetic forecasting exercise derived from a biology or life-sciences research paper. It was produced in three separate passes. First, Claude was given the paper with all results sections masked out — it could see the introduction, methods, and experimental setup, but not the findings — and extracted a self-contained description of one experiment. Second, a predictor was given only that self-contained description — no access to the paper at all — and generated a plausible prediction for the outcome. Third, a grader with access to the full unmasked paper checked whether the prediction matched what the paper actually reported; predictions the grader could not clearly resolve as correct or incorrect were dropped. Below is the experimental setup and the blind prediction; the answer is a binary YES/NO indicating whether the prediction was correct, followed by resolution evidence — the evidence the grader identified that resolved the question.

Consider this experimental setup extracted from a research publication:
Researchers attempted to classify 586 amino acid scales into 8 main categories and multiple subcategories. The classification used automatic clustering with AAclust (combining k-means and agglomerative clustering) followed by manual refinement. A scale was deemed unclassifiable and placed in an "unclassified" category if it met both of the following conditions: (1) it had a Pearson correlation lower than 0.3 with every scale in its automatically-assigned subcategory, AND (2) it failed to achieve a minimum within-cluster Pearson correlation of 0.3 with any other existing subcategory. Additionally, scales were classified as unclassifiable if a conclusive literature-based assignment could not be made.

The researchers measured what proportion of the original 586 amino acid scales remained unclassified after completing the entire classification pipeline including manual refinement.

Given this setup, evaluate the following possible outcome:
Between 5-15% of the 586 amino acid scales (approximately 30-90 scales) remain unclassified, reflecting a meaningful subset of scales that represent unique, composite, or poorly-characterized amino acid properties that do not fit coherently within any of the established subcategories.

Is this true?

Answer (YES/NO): YES